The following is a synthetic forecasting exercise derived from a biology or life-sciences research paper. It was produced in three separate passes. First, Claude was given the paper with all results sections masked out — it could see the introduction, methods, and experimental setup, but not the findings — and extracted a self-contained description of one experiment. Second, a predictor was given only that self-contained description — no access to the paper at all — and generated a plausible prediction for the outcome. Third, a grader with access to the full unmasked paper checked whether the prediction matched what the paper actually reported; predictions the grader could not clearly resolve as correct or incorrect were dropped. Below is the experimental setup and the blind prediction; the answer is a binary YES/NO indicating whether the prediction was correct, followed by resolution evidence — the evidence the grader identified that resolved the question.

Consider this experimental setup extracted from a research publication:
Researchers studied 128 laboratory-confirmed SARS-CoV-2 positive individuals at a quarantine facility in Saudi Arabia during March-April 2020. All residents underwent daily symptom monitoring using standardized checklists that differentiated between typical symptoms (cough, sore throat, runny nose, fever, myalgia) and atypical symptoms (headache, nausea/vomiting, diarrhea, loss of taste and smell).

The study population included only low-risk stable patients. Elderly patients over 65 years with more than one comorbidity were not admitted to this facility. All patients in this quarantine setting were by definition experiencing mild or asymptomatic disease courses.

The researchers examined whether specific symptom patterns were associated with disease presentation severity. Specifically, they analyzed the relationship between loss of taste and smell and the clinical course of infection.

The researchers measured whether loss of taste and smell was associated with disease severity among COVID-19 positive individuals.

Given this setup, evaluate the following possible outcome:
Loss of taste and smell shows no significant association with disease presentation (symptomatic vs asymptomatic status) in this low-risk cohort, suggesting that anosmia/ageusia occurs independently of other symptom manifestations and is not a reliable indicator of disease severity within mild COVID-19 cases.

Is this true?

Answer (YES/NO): NO